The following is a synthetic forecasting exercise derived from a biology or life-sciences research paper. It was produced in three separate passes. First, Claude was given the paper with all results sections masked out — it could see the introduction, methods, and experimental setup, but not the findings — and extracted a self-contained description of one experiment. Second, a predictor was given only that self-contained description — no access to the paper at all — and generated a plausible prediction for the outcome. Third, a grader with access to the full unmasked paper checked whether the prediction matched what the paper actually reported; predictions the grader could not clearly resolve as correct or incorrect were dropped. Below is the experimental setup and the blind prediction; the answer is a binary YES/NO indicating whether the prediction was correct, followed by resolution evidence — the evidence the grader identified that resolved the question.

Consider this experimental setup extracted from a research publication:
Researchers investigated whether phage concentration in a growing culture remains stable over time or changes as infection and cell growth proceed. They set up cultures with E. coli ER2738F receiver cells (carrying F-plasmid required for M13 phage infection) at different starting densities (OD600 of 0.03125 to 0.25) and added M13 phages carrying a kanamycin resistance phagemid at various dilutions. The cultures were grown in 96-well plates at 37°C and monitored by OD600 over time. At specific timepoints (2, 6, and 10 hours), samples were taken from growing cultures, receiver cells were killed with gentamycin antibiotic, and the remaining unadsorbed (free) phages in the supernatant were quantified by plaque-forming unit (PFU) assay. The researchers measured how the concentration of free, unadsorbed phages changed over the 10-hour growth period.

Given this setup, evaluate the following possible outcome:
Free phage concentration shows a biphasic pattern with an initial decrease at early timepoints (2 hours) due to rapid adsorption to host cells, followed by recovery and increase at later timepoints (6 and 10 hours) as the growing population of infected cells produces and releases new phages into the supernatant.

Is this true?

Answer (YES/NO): NO